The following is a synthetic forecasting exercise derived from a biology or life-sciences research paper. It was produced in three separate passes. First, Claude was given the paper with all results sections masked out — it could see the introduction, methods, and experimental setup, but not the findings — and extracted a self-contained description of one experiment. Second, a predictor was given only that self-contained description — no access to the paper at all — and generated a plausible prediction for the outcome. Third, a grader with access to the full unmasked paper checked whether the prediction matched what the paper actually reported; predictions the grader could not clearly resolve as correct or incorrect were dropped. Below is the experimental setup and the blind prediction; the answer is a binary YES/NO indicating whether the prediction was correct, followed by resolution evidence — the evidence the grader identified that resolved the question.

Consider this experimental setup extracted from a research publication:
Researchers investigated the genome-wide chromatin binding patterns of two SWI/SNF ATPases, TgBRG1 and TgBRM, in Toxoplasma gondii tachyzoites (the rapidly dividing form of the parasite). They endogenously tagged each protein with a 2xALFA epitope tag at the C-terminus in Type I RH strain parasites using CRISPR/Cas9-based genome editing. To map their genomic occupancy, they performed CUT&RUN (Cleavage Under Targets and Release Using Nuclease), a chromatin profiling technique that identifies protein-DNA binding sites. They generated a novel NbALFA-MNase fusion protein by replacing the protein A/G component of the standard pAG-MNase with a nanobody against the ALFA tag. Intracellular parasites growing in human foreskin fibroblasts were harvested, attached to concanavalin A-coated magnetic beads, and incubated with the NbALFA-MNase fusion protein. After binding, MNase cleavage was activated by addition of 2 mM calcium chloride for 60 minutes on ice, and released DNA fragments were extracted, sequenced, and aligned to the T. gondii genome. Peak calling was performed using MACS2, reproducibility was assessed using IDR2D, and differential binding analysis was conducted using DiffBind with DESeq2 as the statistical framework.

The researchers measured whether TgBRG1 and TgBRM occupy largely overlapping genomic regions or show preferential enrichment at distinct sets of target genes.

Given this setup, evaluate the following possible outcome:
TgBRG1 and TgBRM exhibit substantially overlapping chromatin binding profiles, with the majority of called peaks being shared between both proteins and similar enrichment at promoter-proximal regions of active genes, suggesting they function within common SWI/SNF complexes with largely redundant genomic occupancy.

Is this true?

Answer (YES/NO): NO